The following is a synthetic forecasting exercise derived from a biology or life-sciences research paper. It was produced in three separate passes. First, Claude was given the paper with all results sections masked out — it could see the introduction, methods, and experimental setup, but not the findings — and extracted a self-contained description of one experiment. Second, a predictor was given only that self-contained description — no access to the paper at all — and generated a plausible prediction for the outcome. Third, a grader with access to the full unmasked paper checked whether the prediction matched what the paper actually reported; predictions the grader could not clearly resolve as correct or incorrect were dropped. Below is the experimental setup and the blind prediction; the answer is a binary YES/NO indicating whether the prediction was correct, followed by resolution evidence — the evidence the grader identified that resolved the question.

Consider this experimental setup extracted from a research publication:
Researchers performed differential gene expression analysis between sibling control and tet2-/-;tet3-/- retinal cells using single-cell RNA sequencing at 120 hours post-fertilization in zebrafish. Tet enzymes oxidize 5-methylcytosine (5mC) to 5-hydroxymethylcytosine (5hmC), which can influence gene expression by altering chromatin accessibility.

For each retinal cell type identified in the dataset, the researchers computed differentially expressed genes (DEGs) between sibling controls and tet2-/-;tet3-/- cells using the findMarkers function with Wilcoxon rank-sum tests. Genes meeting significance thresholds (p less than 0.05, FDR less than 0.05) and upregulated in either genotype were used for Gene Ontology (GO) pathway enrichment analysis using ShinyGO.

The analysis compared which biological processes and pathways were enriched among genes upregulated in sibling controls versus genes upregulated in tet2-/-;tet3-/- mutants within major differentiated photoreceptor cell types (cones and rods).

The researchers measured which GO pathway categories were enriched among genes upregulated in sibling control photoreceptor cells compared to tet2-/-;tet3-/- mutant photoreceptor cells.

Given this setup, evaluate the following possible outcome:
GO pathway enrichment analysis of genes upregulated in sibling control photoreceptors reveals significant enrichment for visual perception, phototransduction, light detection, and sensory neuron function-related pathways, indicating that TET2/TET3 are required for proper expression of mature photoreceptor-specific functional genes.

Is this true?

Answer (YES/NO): YES